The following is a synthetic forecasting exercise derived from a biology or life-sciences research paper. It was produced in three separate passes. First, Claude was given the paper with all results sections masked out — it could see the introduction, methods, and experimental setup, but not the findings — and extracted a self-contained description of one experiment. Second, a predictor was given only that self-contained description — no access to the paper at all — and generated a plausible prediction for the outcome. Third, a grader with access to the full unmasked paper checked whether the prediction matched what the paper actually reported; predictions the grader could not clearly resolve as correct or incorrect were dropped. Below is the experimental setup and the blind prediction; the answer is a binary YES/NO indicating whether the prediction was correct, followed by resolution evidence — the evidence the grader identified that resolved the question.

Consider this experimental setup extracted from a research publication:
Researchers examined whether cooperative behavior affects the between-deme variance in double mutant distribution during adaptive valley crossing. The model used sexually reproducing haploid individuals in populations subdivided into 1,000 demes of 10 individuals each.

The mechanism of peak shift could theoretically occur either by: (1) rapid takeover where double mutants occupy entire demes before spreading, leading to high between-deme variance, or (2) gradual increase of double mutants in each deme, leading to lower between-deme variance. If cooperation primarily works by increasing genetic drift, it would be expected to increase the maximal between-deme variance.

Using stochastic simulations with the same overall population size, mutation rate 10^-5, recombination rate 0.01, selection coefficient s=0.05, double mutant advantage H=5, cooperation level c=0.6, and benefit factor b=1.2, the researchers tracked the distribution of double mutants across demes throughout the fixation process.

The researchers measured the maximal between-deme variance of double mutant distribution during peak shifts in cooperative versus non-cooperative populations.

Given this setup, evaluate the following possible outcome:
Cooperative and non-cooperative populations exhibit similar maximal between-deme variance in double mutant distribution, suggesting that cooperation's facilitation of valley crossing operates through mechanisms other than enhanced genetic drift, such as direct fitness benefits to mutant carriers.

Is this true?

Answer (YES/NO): YES